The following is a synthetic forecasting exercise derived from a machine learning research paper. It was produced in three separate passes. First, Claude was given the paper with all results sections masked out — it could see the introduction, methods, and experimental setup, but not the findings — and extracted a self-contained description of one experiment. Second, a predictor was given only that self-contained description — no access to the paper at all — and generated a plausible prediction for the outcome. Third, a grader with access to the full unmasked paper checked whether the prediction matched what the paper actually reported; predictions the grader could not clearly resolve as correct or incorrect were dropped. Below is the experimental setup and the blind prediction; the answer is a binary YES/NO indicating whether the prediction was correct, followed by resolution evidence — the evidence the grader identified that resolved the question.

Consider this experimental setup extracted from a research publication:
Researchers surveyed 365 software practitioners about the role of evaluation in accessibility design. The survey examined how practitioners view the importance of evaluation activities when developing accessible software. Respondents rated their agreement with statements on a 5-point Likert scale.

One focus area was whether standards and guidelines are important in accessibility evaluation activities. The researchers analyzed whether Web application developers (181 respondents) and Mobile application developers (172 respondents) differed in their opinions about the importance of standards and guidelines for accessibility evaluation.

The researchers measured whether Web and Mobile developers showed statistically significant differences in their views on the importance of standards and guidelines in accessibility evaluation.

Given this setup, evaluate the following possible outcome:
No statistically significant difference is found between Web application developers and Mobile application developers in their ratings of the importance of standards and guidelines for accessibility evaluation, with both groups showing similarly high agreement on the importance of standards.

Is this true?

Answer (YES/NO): NO